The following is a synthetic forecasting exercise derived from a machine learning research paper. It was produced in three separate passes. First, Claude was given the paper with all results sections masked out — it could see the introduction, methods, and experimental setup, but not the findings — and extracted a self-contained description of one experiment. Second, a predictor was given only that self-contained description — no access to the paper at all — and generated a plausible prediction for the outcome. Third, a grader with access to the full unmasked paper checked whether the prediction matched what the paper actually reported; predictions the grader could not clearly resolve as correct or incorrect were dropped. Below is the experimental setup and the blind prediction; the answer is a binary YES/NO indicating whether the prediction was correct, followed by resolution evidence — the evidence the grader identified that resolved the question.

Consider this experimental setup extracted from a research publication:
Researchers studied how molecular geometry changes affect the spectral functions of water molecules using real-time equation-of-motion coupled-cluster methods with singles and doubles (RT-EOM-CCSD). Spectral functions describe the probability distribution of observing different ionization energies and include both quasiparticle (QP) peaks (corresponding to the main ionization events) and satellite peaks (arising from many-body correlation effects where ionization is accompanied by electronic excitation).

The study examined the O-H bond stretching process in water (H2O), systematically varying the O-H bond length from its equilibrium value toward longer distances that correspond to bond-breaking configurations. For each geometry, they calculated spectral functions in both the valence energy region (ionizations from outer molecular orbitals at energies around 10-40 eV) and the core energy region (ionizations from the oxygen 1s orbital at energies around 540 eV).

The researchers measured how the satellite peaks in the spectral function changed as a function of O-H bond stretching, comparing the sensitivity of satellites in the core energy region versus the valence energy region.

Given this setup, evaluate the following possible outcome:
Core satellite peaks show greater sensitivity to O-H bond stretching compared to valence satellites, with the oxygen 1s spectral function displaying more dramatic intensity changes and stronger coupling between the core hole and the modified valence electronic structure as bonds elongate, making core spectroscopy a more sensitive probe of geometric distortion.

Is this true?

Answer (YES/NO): YES